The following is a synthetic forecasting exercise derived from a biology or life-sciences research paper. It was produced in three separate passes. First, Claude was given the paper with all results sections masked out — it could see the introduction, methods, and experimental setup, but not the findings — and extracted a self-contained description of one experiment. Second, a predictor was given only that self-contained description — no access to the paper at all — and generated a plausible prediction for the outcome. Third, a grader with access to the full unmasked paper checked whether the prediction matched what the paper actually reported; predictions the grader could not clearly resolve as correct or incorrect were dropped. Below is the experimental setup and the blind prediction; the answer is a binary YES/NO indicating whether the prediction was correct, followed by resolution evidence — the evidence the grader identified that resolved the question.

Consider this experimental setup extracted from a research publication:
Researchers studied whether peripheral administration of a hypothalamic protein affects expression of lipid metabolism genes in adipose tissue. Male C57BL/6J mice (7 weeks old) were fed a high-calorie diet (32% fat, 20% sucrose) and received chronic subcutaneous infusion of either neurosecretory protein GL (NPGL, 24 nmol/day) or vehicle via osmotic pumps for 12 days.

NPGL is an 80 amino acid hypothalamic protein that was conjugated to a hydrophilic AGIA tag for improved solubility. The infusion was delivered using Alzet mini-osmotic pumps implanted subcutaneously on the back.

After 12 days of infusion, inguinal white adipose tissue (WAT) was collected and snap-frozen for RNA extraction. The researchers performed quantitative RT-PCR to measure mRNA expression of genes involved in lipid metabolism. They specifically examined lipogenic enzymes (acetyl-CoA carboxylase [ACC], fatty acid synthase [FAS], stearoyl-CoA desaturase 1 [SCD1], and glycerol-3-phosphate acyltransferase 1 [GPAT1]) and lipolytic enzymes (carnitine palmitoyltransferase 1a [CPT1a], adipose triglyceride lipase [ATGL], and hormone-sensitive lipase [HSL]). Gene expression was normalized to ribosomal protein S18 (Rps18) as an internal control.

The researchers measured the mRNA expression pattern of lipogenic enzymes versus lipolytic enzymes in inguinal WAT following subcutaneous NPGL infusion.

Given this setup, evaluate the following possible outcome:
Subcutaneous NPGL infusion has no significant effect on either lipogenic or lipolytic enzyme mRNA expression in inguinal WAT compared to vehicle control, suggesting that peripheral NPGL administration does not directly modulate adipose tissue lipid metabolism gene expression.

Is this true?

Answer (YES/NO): YES